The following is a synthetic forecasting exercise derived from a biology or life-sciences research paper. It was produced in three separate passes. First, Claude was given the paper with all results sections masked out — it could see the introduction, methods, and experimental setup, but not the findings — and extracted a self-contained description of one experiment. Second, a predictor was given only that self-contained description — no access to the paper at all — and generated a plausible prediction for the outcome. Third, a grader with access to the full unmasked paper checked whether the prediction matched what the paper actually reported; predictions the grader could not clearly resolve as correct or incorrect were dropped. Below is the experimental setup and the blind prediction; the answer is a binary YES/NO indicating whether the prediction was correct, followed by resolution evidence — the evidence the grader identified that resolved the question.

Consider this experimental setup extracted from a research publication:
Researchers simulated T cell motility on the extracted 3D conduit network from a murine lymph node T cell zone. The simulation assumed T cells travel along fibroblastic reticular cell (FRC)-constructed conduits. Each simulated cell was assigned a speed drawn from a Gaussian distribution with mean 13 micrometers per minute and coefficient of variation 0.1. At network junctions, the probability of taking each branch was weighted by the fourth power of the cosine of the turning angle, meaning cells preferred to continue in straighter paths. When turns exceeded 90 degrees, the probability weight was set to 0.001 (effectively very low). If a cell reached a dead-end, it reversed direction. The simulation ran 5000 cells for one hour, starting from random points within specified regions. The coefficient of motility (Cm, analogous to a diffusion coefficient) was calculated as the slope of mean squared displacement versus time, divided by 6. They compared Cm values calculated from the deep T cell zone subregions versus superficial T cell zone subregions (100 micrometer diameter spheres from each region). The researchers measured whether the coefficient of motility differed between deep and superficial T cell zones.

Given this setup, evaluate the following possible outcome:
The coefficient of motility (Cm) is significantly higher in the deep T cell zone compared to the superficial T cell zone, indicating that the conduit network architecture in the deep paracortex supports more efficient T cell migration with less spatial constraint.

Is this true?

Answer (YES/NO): NO